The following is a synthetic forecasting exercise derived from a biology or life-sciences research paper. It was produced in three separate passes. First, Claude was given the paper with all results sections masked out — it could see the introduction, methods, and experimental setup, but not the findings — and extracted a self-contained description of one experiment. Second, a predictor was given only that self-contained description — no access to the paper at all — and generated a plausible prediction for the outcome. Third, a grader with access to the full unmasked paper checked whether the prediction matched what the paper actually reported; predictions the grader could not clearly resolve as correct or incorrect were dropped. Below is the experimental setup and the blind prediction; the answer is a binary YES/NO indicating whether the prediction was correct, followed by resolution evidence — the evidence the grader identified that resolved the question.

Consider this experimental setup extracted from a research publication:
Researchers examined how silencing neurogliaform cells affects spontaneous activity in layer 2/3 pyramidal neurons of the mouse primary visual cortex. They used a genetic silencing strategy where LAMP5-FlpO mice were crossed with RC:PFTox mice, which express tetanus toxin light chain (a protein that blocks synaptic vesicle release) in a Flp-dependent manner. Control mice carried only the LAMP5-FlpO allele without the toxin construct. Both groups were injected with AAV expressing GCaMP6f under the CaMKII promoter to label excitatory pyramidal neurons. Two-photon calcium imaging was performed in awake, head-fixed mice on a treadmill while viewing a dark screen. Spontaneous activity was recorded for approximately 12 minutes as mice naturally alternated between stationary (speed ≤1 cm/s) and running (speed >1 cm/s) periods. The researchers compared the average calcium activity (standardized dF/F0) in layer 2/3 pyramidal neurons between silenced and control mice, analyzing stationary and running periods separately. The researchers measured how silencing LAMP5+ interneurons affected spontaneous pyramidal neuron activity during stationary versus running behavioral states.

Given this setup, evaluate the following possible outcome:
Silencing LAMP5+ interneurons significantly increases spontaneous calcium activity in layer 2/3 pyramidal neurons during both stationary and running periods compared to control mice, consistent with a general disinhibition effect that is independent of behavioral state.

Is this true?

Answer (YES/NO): NO